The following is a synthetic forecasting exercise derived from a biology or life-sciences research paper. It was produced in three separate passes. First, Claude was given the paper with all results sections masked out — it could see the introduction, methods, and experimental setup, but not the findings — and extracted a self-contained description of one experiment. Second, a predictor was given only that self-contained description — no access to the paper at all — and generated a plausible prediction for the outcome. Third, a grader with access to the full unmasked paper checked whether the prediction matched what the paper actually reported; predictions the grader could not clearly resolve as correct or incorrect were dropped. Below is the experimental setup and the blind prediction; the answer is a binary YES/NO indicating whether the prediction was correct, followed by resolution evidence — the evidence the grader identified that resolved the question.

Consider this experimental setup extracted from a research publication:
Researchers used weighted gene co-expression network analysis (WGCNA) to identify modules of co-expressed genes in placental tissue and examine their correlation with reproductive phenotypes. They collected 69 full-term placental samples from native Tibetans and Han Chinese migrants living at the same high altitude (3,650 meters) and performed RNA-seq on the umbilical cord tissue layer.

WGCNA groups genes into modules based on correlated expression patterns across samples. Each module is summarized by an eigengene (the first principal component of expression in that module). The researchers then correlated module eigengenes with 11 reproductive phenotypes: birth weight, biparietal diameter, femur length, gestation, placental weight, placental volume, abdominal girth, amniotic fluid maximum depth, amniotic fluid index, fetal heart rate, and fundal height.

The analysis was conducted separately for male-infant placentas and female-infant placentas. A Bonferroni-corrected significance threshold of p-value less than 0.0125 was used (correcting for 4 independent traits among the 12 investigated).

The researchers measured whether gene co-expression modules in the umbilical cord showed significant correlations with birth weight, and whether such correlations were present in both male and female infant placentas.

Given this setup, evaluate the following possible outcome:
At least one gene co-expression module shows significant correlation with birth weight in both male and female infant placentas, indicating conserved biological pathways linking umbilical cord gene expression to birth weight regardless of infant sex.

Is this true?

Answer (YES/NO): NO